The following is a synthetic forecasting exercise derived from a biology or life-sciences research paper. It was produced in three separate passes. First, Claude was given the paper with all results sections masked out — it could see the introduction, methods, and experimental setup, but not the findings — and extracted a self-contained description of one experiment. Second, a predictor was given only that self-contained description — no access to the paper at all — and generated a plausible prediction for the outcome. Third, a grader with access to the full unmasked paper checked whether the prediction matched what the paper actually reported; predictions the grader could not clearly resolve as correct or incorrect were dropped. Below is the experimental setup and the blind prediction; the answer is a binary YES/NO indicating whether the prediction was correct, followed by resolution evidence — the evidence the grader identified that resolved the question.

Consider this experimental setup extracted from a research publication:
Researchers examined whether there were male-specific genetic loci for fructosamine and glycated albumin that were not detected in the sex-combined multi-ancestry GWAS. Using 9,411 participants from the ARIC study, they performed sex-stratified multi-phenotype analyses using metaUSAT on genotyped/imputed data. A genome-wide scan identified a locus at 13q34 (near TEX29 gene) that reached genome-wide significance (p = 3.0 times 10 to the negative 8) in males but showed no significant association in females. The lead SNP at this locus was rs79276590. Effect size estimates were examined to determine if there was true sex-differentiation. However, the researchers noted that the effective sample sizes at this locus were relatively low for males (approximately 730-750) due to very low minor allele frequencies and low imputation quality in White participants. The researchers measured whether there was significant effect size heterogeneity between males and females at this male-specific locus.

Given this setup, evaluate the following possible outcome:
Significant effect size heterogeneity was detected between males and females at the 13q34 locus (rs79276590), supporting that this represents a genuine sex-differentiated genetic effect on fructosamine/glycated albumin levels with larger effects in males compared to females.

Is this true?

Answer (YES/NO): YES